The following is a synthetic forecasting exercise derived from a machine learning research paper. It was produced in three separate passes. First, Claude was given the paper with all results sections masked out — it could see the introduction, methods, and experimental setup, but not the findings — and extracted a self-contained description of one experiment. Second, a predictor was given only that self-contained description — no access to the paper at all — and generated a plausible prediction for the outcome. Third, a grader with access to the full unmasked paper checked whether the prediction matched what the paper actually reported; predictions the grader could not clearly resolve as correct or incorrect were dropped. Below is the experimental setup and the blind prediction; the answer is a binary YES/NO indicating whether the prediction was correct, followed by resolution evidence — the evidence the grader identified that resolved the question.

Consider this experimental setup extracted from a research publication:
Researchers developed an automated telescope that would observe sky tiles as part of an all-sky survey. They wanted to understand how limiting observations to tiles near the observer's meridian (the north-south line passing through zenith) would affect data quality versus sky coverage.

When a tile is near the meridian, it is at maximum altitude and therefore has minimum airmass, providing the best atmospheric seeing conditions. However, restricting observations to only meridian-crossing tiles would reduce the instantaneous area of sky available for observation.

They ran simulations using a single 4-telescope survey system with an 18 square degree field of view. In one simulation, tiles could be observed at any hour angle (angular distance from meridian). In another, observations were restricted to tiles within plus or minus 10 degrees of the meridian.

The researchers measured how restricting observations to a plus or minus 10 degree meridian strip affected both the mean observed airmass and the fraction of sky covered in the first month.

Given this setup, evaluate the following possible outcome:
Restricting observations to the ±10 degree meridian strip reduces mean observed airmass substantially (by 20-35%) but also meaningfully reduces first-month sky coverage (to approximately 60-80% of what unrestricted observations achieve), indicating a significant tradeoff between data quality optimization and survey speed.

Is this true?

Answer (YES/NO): YES